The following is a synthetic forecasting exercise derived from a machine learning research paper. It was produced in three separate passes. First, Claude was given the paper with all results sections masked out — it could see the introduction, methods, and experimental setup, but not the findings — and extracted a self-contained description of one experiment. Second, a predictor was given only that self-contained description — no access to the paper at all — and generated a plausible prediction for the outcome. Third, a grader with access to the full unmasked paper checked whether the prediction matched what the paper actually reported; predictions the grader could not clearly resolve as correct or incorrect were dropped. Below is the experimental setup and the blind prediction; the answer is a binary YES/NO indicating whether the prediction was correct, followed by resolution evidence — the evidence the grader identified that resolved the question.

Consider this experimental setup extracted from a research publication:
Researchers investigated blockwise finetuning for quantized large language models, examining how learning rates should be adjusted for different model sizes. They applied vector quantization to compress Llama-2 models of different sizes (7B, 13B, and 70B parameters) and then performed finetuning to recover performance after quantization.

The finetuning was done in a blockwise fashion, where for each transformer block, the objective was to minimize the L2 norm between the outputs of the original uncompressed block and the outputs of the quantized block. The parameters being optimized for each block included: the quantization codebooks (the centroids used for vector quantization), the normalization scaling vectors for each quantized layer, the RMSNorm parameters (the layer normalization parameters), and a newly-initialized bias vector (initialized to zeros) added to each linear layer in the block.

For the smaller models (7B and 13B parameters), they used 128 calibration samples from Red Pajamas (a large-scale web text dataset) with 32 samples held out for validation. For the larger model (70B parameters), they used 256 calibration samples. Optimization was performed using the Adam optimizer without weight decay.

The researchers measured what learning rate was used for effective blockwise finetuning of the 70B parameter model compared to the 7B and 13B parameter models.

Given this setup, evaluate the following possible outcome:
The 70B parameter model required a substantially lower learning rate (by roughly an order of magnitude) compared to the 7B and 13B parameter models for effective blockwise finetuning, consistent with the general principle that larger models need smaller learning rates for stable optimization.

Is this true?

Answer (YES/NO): NO